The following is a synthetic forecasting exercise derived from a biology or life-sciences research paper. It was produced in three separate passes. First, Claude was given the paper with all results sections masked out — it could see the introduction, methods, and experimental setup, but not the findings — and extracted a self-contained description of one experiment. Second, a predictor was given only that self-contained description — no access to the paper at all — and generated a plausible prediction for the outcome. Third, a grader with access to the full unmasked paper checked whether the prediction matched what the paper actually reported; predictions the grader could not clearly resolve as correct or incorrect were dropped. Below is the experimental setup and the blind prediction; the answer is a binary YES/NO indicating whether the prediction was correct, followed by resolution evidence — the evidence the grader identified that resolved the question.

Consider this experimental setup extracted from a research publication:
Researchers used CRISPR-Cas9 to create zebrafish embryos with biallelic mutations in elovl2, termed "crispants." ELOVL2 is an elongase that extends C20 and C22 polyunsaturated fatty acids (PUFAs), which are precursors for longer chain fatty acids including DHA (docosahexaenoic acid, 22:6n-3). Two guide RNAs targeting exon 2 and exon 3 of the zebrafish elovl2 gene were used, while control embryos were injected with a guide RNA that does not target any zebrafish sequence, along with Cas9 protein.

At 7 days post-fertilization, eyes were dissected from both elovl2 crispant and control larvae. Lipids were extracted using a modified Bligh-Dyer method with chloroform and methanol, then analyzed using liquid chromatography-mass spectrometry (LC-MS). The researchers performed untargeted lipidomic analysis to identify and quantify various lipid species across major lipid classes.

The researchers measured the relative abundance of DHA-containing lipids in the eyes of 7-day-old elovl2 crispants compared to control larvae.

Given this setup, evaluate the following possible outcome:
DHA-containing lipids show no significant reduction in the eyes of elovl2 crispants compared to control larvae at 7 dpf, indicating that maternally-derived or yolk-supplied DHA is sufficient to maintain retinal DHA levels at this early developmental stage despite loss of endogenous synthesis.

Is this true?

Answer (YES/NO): NO